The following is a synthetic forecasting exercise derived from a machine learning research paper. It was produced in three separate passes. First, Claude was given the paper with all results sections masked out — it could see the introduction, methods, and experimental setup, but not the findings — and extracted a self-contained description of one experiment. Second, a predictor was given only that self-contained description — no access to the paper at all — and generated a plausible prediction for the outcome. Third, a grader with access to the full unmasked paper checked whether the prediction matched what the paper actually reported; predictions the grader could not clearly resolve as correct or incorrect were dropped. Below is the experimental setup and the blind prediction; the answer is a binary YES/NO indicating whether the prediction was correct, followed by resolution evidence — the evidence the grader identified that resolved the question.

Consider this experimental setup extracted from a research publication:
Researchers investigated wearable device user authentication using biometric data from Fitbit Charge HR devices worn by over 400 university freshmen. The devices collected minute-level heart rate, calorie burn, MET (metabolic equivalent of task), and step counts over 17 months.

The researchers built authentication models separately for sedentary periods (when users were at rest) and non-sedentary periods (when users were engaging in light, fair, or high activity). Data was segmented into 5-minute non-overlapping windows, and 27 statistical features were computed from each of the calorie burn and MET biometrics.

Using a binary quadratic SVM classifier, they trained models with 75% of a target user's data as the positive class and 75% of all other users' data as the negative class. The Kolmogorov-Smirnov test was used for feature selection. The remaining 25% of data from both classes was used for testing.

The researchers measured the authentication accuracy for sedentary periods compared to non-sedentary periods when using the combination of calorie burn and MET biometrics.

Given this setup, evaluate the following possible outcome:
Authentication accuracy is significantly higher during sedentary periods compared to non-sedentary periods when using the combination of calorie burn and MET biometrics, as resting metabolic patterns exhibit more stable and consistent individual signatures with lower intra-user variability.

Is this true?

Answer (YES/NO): YES